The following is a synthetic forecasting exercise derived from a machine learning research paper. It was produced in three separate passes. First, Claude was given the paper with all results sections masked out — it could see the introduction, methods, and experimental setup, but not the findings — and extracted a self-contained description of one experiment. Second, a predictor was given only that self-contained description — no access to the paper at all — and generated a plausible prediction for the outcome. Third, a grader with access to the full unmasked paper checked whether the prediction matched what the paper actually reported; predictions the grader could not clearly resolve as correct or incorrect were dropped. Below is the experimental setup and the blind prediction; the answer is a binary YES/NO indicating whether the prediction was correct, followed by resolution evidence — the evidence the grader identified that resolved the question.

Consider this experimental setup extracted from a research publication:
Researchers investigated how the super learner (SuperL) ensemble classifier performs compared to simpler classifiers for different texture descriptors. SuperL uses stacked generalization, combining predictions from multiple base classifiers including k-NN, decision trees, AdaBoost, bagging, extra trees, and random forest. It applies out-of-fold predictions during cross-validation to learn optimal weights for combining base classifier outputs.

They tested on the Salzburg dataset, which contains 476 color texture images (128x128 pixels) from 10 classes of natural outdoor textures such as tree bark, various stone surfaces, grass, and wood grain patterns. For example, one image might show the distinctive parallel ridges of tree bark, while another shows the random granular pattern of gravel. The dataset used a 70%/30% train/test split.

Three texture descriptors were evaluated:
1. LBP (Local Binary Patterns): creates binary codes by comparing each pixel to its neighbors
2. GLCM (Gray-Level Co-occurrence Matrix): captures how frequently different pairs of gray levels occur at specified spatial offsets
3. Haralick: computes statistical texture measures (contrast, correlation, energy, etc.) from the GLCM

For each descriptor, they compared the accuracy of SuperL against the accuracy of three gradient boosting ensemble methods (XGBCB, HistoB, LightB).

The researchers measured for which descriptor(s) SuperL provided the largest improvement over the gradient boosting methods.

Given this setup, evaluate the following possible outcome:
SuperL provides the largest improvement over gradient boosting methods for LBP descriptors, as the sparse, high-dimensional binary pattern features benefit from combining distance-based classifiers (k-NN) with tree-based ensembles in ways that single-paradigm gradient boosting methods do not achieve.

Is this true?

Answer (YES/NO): YES